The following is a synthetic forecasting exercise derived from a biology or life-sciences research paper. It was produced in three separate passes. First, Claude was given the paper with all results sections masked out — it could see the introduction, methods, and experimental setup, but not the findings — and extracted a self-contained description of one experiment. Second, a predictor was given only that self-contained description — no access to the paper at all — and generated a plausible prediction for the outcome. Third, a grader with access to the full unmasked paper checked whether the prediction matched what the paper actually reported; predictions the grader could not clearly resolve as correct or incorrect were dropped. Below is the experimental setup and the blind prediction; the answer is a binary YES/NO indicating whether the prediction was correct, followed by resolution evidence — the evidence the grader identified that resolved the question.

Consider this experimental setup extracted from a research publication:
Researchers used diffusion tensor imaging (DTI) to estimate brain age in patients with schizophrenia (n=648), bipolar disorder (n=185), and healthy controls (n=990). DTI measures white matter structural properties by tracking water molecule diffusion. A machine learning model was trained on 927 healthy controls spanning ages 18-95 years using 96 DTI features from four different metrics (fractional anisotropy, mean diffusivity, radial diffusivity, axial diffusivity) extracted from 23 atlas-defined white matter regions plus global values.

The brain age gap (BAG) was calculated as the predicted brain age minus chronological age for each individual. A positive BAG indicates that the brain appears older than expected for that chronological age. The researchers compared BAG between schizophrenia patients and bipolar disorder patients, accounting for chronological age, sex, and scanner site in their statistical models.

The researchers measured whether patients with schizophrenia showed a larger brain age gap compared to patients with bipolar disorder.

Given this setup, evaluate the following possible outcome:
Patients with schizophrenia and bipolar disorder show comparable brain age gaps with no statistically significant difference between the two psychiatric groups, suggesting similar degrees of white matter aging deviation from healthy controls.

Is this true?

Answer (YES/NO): YES